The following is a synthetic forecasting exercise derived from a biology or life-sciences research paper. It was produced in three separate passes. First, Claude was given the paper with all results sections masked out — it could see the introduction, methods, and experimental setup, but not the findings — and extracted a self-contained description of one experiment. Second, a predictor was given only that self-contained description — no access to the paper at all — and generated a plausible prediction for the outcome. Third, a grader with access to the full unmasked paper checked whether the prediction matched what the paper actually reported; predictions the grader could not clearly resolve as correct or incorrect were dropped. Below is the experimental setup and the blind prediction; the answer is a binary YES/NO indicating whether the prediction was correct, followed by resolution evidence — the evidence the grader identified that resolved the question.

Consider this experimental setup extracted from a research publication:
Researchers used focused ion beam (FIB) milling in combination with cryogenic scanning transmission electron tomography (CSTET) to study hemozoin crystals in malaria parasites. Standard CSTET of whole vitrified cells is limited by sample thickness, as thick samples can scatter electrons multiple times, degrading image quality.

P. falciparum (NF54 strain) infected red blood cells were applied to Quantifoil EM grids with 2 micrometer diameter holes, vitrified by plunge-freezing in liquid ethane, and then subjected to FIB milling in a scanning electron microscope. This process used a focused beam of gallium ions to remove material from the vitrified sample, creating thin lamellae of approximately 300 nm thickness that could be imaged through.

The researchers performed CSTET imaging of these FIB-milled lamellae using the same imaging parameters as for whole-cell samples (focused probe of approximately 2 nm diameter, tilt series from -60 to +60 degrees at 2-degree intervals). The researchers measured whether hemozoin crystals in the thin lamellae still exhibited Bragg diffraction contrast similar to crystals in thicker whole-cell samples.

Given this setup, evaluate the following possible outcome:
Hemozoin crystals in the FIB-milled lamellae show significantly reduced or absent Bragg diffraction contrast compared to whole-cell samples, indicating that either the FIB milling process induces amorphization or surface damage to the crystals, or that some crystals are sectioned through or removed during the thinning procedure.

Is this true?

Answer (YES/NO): NO